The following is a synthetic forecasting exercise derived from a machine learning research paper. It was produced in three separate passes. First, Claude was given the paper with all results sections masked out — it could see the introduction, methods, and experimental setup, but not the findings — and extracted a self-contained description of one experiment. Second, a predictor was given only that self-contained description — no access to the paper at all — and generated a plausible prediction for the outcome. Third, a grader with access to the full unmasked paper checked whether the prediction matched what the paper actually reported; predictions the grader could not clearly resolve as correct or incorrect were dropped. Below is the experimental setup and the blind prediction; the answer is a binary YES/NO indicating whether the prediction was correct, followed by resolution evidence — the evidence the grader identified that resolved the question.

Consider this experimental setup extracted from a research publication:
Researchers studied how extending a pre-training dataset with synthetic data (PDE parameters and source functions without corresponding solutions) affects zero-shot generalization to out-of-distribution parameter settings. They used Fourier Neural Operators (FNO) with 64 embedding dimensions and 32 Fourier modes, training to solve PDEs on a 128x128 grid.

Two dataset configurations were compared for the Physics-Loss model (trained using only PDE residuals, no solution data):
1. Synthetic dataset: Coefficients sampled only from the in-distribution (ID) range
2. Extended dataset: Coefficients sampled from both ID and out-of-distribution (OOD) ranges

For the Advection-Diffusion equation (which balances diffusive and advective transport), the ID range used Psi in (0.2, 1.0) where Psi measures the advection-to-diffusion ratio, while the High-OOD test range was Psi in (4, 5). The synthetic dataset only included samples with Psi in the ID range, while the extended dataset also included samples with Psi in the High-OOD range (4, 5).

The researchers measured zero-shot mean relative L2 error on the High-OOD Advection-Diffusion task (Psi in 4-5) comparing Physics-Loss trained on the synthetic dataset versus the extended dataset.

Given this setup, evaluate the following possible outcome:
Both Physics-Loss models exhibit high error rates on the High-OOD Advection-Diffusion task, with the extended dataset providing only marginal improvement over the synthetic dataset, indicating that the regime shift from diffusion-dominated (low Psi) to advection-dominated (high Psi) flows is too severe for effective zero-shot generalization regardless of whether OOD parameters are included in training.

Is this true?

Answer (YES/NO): NO